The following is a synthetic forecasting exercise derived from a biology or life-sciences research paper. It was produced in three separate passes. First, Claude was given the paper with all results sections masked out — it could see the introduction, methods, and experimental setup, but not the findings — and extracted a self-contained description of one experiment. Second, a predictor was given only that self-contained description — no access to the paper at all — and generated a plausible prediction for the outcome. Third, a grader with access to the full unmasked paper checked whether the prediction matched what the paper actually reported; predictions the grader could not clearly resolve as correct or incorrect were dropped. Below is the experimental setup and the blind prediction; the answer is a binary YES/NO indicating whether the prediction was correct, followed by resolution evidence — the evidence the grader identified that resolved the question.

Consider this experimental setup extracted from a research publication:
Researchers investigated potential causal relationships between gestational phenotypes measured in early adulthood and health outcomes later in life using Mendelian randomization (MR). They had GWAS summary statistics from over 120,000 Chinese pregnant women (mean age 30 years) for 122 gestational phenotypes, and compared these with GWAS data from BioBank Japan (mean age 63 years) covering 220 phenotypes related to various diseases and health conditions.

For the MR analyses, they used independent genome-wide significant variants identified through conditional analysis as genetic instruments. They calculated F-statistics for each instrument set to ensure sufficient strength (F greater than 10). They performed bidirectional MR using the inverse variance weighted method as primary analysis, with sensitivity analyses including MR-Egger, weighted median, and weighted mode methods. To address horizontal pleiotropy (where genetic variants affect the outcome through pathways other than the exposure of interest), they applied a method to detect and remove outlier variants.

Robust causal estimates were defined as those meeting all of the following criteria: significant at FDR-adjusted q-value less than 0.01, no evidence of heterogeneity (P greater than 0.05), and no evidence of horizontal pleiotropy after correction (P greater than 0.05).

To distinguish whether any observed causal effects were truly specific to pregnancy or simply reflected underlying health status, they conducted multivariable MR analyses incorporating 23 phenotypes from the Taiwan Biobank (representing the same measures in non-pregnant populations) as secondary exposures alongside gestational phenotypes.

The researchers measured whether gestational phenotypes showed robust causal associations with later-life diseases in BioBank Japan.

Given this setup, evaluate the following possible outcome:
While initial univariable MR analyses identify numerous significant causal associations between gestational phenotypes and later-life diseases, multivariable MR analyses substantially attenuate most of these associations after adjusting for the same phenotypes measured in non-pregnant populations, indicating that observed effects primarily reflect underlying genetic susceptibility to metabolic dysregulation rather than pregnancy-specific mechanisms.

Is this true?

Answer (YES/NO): YES